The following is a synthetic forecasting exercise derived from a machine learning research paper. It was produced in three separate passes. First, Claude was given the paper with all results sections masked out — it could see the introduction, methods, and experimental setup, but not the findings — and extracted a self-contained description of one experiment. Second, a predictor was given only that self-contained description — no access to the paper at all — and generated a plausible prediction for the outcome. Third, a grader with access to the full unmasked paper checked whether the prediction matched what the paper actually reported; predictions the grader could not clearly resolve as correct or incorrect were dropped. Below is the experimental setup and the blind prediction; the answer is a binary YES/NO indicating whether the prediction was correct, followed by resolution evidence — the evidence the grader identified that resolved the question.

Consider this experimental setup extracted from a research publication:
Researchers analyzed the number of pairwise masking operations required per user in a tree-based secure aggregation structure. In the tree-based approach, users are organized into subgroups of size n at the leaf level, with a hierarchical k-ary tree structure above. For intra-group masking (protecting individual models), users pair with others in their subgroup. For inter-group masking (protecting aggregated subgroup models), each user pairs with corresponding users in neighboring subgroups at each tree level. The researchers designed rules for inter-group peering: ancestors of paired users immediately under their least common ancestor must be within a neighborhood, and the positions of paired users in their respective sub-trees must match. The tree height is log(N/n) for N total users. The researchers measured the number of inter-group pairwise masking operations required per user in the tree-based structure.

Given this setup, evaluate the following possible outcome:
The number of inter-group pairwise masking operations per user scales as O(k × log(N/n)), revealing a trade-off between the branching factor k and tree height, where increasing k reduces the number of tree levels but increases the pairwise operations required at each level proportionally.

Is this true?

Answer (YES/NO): NO